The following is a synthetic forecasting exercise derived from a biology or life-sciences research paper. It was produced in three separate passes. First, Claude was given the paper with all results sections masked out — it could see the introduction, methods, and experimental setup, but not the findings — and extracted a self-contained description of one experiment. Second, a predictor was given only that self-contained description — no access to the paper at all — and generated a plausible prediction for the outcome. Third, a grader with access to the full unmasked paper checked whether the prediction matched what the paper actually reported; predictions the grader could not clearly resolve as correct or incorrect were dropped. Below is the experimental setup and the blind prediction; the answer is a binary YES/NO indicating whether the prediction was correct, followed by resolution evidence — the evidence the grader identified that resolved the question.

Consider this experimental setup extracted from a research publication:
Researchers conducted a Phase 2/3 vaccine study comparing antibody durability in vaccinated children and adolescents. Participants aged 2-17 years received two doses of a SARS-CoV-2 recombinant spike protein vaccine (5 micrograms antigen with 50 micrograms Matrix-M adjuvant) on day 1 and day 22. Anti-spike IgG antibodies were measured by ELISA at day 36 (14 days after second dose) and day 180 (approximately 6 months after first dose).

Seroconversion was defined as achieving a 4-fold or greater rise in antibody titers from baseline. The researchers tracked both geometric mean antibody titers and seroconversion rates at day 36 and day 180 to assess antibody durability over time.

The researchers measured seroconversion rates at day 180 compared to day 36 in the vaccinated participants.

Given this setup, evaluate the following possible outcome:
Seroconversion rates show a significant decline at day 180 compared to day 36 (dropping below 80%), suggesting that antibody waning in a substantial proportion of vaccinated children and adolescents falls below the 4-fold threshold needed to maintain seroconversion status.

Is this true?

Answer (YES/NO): NO